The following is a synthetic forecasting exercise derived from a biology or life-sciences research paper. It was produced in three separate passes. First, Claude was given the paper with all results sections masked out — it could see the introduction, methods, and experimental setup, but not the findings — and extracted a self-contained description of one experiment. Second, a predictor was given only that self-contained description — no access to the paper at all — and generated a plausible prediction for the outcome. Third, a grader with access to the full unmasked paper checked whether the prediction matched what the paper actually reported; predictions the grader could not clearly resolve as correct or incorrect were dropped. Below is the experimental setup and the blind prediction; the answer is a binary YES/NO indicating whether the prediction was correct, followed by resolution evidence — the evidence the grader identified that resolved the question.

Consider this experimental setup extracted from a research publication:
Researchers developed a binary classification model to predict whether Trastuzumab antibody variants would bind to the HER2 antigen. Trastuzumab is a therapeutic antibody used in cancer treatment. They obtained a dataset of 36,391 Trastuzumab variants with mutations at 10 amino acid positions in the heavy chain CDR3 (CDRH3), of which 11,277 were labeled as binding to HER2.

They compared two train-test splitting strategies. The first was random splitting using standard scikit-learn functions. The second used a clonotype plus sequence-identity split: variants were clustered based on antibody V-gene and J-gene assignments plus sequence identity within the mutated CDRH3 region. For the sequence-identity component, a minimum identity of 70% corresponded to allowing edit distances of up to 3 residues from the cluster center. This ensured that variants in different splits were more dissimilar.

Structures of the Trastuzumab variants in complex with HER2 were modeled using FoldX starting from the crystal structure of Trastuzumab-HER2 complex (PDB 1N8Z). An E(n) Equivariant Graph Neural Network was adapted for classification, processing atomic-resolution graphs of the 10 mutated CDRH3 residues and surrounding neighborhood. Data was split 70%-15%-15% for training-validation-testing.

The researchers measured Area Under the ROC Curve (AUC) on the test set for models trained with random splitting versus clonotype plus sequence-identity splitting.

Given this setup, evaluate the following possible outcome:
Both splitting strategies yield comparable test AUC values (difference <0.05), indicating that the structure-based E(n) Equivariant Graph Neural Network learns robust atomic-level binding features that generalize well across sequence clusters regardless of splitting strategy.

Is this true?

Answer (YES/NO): YES